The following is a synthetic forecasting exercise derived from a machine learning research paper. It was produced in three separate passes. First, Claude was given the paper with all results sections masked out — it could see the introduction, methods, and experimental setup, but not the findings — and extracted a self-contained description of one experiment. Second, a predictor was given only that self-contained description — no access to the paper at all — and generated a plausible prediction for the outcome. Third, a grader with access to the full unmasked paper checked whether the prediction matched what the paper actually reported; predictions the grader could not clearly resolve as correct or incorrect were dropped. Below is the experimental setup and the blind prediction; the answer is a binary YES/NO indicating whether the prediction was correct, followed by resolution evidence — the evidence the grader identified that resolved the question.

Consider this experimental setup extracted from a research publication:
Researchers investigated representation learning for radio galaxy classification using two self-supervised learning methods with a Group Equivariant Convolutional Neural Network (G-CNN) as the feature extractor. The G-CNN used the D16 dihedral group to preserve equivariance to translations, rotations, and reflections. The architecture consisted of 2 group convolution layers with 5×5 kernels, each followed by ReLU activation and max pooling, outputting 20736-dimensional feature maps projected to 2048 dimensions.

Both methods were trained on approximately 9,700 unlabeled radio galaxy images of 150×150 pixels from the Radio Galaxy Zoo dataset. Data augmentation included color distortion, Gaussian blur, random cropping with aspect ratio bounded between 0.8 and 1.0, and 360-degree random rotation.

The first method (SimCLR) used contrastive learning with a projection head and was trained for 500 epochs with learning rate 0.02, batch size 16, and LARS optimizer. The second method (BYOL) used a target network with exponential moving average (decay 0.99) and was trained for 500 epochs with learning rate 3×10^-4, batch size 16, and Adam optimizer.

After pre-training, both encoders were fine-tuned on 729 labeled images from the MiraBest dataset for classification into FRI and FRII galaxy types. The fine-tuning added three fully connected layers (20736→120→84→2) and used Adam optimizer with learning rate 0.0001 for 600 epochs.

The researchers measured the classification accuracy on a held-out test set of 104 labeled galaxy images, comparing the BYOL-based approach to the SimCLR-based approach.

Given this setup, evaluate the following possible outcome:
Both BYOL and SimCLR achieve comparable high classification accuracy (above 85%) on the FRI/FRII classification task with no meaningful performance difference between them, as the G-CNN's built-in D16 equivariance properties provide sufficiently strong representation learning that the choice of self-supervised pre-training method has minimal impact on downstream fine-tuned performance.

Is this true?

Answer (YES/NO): NO